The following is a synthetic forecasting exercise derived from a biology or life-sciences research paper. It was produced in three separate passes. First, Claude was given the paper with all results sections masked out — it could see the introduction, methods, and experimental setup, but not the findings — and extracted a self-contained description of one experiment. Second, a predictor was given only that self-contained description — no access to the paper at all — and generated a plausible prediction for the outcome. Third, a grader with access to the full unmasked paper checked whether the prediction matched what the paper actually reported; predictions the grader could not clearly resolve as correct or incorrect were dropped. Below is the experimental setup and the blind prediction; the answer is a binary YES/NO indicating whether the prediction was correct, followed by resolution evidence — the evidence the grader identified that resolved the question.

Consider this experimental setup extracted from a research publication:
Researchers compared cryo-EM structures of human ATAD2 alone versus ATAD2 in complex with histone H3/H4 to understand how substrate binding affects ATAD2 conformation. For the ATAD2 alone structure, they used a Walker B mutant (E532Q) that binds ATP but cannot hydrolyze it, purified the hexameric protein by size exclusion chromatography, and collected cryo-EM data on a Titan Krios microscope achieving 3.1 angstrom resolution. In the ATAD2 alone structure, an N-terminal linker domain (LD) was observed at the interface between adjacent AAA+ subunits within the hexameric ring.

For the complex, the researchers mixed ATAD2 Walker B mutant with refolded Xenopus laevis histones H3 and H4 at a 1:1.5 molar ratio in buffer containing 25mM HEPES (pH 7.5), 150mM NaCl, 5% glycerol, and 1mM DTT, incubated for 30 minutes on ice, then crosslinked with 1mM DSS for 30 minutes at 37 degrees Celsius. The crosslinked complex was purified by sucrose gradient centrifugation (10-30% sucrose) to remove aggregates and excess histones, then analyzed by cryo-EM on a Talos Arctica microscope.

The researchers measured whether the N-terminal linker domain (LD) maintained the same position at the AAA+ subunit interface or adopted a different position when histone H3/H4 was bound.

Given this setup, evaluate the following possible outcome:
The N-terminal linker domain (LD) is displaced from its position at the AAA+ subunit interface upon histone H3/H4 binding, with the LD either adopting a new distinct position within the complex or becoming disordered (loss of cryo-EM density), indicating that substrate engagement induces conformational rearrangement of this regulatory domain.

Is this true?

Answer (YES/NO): YES